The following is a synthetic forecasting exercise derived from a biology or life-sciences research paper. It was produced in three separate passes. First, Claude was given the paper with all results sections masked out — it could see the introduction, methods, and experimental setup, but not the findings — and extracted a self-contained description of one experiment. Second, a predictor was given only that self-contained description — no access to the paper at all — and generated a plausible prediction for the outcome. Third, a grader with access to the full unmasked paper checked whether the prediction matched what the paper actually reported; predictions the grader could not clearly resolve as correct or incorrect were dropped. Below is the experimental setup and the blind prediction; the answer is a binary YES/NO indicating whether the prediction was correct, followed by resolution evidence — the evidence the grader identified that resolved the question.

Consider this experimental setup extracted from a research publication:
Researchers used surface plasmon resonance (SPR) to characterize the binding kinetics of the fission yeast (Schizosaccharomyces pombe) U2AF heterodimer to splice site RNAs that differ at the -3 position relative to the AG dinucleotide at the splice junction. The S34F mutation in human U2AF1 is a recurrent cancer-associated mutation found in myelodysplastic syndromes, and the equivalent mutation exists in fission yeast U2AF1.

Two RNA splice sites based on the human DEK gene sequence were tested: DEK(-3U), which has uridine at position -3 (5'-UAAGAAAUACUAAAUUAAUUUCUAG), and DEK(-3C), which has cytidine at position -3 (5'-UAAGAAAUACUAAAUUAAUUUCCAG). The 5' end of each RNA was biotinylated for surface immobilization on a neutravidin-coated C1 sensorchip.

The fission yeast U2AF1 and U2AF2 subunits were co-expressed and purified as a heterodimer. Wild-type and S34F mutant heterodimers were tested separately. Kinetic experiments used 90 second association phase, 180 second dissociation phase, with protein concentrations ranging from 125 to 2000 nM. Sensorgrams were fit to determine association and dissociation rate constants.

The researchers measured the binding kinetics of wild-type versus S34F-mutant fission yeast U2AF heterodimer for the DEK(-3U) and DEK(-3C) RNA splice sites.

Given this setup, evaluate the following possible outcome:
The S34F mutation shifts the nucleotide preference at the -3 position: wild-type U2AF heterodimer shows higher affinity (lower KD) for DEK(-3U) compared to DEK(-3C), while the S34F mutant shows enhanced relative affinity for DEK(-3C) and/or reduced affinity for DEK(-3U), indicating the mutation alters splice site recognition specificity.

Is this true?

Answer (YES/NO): NO